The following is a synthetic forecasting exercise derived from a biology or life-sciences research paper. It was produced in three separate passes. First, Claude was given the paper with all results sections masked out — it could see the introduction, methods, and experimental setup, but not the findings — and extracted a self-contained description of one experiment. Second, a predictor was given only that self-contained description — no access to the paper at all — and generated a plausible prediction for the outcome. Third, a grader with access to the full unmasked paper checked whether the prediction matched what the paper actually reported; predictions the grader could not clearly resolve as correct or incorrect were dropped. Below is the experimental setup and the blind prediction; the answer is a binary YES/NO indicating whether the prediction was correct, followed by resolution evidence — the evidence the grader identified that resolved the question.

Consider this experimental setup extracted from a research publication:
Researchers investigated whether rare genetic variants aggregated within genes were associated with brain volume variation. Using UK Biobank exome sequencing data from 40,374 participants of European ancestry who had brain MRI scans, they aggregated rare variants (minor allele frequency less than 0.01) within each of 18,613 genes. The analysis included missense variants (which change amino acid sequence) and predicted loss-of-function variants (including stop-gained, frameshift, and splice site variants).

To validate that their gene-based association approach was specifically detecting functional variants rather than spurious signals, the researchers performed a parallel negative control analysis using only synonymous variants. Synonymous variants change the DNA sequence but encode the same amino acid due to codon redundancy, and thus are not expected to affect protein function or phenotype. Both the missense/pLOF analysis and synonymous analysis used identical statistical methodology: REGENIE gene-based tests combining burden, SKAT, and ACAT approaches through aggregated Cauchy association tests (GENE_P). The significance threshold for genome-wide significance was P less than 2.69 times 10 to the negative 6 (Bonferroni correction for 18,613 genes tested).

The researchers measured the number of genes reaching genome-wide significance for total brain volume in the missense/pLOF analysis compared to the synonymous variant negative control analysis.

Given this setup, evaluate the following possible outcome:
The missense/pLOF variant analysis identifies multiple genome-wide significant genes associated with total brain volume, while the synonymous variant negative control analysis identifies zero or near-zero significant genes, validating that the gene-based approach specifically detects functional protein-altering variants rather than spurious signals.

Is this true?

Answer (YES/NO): NO